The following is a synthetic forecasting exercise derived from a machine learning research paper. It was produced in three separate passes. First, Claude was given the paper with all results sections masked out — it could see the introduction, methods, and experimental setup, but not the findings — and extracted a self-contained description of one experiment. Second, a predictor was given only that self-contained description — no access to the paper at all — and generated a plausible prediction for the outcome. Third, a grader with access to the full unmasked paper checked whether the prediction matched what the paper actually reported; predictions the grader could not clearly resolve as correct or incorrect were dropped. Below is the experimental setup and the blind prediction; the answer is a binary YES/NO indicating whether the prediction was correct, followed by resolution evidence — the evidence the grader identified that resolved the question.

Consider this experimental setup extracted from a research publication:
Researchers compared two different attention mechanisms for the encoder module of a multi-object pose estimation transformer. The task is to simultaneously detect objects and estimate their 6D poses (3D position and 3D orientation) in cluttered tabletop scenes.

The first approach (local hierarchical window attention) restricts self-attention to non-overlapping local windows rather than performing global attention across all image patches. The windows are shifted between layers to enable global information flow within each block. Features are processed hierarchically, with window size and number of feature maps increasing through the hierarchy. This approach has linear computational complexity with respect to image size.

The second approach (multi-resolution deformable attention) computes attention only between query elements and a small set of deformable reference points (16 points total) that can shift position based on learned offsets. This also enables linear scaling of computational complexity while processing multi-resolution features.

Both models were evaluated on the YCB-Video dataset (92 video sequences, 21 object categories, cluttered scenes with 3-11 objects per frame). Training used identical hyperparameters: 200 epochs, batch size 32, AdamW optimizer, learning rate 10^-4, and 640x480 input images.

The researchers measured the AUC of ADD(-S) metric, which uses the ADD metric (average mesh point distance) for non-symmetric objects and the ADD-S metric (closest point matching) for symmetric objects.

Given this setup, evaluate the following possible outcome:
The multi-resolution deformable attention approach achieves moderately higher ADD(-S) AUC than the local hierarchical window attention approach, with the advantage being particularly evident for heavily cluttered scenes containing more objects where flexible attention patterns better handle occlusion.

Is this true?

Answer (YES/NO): NO